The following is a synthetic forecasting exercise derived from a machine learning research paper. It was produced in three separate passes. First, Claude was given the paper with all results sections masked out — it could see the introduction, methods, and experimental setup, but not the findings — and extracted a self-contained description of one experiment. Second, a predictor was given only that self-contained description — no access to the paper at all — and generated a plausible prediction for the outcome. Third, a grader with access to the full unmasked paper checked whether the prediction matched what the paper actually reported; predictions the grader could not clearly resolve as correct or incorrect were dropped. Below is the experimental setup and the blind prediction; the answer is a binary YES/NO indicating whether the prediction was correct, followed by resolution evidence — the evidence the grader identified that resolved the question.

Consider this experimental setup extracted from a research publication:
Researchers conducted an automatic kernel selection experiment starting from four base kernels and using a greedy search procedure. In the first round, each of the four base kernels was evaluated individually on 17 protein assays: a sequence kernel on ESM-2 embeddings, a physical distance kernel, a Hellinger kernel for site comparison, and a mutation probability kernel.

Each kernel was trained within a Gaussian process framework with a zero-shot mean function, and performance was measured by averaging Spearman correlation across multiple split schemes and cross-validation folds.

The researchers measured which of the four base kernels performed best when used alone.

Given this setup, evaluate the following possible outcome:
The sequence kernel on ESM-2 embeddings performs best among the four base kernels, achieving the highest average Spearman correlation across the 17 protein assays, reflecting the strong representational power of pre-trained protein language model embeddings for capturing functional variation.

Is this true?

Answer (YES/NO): NO